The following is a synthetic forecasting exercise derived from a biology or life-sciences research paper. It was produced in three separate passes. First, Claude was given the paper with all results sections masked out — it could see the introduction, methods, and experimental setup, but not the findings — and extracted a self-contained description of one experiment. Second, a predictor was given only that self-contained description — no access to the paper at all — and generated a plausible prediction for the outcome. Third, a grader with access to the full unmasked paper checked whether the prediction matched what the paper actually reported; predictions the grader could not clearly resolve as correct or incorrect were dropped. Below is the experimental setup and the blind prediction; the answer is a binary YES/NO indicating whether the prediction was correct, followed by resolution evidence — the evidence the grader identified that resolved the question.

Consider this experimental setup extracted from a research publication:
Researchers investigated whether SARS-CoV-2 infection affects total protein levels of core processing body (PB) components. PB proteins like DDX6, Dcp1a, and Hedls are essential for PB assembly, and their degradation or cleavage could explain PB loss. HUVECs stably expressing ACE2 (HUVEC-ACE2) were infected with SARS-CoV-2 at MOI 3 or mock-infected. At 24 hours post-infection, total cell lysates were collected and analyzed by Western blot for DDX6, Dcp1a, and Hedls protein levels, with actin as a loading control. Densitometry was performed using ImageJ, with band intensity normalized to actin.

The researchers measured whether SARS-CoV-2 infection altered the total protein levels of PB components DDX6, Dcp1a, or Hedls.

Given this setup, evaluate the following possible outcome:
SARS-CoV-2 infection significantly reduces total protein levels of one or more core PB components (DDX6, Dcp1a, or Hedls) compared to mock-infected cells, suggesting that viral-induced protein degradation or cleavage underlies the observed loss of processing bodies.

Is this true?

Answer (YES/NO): NO